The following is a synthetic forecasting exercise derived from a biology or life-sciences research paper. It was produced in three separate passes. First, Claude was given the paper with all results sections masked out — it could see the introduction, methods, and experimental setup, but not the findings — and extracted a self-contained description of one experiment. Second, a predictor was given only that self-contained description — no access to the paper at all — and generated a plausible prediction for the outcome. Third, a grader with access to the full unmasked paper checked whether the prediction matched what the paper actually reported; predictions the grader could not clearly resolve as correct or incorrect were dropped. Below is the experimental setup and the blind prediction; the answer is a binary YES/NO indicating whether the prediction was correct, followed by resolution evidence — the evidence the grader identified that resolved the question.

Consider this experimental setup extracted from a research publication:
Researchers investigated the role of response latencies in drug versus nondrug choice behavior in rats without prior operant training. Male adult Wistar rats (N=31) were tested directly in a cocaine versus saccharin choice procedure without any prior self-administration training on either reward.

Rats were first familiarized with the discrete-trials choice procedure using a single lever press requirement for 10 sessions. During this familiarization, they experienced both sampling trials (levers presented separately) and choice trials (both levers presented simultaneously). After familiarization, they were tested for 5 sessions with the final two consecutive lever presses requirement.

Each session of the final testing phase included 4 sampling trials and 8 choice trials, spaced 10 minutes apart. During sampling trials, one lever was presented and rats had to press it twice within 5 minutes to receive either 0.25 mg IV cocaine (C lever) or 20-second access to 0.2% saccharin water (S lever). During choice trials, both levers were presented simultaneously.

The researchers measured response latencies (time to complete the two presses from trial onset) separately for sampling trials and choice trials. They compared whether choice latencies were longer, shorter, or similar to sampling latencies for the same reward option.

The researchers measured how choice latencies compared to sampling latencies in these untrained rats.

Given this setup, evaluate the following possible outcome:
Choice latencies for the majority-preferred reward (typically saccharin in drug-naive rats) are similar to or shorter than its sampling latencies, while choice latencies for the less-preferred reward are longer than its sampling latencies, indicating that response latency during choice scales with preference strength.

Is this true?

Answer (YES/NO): NO